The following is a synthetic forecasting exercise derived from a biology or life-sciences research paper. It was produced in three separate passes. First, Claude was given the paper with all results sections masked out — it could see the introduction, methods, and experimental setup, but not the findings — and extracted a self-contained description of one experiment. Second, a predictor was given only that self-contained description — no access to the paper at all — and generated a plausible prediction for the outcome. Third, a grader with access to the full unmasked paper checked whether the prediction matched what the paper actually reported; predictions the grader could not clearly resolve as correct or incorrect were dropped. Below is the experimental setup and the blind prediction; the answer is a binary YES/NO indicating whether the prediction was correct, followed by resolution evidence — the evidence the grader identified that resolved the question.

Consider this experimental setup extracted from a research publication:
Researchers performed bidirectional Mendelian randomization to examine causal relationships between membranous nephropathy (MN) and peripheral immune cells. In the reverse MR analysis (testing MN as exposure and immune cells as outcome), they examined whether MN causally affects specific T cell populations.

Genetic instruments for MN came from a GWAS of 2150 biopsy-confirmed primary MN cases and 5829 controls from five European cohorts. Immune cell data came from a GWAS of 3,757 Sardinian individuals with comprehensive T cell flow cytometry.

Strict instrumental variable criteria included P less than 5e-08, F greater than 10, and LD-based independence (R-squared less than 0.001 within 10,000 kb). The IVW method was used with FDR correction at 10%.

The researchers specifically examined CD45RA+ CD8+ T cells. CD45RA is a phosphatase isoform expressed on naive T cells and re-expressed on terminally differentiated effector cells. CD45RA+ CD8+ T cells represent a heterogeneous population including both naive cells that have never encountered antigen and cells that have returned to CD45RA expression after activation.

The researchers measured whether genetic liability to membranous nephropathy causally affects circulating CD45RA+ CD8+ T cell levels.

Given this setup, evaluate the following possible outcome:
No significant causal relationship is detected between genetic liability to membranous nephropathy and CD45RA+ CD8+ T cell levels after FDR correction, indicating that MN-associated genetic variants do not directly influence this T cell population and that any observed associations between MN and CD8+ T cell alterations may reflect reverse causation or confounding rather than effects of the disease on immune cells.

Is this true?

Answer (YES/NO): NO